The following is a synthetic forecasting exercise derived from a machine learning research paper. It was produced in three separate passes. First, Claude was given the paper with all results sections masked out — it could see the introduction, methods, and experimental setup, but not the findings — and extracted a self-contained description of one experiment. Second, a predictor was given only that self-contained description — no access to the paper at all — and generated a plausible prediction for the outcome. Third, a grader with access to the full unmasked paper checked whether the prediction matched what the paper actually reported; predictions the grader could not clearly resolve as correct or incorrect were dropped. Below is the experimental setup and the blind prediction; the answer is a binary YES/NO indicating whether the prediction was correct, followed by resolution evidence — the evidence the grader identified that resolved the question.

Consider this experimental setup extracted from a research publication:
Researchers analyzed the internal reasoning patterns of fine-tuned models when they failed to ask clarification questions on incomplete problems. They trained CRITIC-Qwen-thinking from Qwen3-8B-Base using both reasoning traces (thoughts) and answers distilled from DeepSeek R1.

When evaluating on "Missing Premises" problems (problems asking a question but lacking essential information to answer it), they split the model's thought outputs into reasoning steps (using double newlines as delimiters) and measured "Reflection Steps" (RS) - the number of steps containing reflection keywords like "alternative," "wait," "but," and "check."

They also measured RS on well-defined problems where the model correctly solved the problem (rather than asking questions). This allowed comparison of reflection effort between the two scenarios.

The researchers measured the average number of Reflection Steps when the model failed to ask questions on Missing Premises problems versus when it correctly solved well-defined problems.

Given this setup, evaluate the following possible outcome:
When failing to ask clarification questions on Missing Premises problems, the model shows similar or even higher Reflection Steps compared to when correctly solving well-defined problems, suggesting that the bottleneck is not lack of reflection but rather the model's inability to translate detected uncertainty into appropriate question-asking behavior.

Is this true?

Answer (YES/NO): YES